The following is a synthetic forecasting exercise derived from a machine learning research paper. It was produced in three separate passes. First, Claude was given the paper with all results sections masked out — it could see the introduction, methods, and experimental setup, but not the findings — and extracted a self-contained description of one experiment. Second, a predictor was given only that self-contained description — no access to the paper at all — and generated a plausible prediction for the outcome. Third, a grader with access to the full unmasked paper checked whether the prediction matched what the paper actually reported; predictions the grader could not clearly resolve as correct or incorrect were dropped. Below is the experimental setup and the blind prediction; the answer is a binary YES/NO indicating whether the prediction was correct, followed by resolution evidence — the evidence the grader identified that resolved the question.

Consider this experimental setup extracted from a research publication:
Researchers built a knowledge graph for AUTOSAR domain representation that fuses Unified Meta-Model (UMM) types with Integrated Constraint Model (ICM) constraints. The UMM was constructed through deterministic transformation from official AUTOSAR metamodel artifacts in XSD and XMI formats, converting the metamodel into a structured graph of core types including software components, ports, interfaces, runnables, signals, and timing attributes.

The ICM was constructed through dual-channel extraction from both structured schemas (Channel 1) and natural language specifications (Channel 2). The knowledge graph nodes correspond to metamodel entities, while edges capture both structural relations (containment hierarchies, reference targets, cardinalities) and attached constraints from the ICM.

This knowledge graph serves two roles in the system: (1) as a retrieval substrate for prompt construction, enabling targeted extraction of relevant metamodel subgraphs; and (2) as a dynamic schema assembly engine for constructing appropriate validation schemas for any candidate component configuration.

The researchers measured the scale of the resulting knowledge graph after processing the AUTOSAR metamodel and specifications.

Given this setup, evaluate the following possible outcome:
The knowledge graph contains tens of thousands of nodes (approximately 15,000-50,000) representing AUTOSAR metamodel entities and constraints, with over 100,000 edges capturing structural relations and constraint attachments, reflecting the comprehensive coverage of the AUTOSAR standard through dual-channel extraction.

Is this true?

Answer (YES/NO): NO